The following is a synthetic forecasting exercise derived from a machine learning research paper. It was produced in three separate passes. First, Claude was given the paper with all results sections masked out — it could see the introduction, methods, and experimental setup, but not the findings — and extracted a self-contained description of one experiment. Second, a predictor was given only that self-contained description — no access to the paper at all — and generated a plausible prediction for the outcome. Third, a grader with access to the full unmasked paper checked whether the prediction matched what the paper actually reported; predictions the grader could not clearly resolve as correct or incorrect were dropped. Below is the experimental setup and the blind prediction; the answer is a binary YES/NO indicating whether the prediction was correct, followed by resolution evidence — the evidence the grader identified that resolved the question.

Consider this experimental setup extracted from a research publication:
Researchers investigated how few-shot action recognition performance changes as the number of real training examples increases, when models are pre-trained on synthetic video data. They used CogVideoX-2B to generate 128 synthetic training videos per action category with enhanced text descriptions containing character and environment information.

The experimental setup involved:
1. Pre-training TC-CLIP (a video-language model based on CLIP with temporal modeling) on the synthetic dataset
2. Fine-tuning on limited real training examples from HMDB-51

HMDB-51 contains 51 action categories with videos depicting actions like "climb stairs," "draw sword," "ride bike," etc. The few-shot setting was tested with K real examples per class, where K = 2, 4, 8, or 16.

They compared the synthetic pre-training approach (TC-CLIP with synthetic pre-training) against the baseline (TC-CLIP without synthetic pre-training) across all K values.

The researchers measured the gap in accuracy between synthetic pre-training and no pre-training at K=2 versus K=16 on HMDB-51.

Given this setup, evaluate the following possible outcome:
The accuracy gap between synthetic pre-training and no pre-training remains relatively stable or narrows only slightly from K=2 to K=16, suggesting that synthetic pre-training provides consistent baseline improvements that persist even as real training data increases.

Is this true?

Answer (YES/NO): NO